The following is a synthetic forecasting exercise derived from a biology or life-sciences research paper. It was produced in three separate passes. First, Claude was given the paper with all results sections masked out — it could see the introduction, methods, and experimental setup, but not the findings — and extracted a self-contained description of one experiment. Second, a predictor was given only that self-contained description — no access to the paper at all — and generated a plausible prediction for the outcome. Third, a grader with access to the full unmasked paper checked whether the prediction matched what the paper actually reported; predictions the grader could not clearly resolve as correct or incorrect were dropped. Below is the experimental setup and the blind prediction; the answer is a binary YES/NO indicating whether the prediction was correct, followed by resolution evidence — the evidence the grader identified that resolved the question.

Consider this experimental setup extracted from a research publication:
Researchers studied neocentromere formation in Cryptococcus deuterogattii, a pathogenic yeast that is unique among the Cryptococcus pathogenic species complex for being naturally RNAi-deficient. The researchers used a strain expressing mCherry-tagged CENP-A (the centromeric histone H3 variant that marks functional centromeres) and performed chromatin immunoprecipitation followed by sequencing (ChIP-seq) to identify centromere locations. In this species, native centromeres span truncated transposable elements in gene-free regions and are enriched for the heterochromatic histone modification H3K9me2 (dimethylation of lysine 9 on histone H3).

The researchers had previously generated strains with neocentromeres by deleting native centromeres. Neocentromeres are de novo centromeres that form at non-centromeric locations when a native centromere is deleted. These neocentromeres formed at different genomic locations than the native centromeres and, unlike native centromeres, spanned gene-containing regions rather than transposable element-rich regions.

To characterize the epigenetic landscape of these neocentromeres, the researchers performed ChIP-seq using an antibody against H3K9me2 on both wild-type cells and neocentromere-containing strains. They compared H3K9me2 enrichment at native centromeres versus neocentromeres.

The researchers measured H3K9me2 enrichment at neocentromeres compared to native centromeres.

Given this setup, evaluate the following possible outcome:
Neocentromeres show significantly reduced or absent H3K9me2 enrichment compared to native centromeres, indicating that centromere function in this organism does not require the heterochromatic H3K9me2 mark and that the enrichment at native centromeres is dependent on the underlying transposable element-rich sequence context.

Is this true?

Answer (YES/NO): YES